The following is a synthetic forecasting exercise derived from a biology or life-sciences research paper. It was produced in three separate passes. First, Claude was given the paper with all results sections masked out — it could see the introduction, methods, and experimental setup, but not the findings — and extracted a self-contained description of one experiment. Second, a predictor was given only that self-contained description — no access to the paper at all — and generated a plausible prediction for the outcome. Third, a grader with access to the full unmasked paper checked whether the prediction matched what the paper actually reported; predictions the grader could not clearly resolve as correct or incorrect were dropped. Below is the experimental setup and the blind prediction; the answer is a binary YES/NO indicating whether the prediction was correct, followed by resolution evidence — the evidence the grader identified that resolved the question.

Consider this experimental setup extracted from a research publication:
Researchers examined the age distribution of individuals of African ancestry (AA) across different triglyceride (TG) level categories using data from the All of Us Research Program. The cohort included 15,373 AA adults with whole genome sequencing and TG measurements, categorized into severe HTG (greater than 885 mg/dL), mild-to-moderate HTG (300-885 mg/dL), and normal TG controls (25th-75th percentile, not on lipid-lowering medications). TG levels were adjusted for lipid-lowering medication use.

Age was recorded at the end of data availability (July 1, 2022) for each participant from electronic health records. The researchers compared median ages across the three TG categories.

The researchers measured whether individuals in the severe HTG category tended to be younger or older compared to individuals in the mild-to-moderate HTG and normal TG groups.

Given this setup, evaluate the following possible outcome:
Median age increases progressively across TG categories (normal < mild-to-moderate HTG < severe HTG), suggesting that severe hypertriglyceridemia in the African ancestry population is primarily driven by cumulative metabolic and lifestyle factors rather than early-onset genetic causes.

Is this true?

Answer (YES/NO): NO